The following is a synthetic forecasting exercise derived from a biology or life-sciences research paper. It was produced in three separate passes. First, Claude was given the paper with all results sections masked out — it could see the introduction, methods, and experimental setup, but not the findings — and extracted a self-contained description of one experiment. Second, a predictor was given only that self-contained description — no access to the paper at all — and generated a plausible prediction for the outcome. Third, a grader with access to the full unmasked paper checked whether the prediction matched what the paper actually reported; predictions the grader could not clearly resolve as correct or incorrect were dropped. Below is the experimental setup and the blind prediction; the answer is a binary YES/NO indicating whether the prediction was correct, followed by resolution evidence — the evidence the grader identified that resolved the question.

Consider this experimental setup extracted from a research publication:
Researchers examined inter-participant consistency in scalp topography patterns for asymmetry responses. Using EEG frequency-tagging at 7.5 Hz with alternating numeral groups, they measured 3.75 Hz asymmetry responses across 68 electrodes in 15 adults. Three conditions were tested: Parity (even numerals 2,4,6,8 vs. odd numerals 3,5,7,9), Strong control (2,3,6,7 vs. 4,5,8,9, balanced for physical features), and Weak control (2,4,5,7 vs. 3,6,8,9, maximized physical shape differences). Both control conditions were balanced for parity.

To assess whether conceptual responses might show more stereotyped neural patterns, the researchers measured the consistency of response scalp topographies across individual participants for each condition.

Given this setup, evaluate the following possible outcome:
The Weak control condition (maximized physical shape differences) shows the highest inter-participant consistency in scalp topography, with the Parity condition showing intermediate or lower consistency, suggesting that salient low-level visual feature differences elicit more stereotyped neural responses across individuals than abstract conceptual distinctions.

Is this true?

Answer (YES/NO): NO